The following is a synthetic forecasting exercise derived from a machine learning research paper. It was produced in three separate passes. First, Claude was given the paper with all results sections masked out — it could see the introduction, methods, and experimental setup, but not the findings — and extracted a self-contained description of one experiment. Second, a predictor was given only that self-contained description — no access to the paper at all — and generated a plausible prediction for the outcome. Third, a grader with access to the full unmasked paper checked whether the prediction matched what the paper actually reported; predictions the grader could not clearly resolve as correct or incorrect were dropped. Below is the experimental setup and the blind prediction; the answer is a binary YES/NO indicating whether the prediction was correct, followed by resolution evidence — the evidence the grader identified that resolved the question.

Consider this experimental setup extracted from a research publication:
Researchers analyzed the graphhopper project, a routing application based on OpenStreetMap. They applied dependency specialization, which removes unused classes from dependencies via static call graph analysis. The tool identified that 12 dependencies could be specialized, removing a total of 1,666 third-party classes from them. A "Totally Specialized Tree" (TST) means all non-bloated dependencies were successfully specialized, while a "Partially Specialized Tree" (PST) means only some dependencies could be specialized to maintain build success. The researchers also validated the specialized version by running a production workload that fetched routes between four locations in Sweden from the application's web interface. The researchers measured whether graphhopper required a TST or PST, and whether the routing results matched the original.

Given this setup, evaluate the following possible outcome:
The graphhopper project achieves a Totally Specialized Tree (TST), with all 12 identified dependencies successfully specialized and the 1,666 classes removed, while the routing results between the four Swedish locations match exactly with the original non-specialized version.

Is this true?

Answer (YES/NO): NO